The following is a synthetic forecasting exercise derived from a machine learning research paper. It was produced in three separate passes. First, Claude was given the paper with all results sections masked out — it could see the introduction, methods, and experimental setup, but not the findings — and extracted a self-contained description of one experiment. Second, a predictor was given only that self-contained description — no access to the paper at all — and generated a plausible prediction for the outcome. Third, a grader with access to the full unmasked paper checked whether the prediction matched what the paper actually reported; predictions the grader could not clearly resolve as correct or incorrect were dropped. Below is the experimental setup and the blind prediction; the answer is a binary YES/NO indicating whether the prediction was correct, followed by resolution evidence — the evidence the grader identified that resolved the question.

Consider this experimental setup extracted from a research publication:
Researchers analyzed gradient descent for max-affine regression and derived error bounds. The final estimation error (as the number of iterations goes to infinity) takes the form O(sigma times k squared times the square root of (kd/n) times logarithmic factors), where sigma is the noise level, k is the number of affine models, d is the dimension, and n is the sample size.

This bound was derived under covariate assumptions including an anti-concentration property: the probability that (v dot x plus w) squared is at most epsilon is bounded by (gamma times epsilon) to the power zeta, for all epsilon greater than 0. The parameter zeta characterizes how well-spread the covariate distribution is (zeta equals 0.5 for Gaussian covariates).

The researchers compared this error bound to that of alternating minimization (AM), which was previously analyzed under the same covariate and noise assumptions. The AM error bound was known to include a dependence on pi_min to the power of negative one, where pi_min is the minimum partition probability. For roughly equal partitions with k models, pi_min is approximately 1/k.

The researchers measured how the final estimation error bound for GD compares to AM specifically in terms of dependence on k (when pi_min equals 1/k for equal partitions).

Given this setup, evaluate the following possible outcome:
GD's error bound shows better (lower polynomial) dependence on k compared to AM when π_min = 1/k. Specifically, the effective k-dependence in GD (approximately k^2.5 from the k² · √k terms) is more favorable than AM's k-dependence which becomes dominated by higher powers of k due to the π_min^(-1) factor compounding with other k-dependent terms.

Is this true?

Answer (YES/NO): YES